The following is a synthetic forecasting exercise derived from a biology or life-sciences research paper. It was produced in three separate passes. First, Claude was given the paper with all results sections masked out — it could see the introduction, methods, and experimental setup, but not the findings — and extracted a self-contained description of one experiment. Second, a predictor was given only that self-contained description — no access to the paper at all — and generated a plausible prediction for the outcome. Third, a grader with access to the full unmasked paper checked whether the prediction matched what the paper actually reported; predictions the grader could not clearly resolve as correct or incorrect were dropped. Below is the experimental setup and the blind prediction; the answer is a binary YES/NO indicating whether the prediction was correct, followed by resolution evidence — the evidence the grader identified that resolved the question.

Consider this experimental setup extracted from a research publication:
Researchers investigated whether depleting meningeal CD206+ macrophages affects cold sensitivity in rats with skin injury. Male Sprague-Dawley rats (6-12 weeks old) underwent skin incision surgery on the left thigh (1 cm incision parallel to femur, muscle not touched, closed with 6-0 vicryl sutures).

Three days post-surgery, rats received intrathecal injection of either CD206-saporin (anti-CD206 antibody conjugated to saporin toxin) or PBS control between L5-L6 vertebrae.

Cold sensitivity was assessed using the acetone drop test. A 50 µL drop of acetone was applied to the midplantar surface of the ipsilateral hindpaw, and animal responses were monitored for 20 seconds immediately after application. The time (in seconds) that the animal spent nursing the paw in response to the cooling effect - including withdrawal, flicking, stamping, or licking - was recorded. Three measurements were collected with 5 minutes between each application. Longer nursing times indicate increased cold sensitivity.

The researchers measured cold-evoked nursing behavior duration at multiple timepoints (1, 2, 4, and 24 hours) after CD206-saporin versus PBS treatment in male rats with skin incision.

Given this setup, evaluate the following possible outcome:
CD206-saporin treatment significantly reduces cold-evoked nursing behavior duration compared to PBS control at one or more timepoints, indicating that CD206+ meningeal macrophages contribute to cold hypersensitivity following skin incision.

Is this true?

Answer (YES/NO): NO